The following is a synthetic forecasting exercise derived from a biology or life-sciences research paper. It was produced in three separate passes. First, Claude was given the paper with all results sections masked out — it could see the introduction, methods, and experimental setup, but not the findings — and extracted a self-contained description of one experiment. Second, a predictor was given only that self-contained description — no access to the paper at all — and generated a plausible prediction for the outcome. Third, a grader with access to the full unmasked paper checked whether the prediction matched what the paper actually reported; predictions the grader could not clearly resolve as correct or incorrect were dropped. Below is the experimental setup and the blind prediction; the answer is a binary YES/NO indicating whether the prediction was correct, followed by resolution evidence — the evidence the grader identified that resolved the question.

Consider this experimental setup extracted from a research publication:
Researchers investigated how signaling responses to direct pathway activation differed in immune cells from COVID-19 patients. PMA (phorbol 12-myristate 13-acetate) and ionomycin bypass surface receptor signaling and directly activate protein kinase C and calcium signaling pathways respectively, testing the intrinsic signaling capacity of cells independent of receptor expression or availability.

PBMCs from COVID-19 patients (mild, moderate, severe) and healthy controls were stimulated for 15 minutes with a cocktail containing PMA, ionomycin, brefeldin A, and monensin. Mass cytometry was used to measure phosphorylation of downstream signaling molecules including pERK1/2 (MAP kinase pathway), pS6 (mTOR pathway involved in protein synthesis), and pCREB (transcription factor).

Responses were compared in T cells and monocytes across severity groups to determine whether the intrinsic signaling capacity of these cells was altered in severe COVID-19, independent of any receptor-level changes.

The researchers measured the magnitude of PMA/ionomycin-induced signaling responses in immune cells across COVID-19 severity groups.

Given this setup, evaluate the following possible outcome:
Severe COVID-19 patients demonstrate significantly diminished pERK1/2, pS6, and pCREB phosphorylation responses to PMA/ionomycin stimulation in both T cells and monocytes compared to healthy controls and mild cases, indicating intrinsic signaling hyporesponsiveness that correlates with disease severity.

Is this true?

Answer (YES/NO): NO